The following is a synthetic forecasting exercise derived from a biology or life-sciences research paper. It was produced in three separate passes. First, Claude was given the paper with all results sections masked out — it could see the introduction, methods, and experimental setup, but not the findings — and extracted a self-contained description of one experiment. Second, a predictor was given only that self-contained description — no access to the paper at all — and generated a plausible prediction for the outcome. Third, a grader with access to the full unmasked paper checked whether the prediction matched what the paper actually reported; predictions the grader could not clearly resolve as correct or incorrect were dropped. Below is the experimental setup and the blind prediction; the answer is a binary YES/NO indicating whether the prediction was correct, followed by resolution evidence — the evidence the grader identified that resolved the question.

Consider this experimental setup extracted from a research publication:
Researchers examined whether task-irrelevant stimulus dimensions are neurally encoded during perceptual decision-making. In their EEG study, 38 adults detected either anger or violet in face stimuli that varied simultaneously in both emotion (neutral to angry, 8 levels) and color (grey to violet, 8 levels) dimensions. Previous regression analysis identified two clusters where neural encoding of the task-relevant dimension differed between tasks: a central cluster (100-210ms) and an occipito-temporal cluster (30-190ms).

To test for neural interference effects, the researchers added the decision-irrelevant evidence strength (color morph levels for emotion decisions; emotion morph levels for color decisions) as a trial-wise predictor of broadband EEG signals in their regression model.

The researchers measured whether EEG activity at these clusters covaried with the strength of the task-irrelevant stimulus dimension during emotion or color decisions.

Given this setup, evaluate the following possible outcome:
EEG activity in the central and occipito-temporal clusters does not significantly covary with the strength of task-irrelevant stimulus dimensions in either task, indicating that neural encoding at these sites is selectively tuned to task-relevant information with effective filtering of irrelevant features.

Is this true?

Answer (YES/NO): YES